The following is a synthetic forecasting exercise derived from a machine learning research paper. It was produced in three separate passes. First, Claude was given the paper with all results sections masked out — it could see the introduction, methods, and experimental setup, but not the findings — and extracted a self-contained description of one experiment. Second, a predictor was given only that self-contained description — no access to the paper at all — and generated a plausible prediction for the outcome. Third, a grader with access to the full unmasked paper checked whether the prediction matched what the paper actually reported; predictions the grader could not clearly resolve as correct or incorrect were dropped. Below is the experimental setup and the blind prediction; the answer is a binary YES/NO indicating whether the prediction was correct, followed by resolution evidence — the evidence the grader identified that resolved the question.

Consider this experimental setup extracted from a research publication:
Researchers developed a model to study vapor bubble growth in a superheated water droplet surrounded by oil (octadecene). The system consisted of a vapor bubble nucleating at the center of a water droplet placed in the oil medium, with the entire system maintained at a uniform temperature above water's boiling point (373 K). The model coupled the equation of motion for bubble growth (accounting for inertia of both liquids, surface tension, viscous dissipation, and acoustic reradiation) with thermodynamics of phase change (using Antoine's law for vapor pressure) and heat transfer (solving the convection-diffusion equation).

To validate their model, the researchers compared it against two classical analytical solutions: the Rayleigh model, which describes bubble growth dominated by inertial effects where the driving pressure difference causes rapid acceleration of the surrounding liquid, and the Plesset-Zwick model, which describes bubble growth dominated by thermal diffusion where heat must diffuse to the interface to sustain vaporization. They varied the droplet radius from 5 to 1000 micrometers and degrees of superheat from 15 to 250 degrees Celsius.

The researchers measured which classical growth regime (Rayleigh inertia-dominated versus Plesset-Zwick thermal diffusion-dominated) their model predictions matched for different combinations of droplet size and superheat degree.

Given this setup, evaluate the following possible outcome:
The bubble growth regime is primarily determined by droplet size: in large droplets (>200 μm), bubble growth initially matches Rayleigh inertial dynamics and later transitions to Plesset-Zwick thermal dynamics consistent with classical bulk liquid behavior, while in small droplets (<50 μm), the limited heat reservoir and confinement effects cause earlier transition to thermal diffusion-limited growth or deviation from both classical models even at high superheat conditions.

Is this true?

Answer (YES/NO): NO